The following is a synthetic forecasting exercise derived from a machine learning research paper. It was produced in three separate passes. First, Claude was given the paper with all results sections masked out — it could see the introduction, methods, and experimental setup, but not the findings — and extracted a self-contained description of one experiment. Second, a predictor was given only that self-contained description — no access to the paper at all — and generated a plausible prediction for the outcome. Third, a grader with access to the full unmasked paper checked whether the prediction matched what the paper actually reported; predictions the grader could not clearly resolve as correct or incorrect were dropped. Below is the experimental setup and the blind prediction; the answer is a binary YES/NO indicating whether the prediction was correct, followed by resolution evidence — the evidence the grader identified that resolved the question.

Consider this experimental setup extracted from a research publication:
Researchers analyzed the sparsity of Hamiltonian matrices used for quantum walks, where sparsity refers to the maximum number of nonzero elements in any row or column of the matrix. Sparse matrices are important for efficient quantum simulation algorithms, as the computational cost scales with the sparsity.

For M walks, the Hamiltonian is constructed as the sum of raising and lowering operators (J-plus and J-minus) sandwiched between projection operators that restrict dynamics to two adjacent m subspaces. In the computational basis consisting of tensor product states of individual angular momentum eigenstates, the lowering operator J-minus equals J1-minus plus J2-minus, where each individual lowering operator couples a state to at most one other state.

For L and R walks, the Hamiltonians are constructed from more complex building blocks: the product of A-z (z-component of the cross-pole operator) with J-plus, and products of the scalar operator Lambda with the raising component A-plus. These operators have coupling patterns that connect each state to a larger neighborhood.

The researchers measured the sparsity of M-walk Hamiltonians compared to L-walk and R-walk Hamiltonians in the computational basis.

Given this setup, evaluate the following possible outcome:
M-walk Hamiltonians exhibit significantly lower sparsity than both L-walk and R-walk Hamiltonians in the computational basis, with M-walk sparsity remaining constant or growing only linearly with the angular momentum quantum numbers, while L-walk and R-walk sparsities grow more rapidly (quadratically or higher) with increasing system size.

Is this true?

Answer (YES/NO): NO